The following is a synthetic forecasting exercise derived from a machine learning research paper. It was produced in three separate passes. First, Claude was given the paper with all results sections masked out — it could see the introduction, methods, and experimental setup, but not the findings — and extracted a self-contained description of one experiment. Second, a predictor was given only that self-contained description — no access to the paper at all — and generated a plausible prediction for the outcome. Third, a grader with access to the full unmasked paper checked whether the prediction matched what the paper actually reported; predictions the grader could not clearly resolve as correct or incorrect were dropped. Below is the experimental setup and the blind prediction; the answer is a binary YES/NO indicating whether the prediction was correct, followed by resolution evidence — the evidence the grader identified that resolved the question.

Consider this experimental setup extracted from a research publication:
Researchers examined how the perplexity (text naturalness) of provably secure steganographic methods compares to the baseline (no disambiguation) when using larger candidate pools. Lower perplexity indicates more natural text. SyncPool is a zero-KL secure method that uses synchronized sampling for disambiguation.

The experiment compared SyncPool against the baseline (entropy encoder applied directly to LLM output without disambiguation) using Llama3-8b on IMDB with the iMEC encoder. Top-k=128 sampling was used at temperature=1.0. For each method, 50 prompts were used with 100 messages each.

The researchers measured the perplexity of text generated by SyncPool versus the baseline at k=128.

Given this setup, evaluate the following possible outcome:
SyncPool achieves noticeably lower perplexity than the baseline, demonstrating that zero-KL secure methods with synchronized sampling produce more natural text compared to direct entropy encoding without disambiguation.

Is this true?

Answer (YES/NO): NO